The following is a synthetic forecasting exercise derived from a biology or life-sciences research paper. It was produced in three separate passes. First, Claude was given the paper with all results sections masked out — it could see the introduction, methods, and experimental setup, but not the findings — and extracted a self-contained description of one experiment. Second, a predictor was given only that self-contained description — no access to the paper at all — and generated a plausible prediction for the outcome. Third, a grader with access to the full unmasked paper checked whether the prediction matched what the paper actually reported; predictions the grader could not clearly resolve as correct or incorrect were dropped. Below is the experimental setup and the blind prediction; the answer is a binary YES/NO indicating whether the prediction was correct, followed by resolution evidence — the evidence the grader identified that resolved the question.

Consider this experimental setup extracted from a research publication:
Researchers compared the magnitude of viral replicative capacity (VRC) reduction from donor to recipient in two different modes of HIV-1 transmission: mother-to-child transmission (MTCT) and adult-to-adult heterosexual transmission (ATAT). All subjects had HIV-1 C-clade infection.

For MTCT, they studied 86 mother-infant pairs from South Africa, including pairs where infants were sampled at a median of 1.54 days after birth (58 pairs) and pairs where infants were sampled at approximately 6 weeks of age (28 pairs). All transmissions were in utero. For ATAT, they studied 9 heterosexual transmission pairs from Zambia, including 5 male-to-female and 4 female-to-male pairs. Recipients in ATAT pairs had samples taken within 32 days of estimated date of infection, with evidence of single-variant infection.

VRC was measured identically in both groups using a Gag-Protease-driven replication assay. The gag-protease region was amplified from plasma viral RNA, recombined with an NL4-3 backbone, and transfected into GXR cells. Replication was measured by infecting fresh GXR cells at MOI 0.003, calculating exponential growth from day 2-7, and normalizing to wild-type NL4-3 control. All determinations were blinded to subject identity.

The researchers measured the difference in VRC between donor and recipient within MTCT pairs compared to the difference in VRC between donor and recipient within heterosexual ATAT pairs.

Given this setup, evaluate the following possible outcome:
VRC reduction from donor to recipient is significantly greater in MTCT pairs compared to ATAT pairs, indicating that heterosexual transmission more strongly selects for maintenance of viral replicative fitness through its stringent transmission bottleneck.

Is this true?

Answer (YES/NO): YES